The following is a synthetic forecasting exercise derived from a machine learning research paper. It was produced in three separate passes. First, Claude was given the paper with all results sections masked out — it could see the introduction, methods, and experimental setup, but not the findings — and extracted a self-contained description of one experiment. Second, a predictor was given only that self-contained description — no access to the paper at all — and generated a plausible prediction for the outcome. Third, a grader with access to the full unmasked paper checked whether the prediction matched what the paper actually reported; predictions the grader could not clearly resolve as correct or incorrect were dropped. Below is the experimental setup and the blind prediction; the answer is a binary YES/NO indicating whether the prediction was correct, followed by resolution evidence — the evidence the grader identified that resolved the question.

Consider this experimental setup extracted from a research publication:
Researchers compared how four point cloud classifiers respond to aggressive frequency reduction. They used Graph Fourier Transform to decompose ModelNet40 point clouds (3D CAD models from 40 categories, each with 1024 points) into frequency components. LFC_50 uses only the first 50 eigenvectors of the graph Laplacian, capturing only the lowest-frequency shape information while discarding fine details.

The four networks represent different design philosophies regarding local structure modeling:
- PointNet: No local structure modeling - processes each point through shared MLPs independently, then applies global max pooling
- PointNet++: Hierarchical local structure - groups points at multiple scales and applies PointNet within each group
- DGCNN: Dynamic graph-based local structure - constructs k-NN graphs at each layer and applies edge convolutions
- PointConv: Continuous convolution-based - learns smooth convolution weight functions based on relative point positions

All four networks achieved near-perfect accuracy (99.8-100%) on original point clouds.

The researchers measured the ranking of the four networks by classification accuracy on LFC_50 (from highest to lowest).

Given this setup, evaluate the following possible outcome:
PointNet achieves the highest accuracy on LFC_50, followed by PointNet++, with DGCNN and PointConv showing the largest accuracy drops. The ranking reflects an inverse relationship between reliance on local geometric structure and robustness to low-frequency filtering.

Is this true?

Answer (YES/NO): NO